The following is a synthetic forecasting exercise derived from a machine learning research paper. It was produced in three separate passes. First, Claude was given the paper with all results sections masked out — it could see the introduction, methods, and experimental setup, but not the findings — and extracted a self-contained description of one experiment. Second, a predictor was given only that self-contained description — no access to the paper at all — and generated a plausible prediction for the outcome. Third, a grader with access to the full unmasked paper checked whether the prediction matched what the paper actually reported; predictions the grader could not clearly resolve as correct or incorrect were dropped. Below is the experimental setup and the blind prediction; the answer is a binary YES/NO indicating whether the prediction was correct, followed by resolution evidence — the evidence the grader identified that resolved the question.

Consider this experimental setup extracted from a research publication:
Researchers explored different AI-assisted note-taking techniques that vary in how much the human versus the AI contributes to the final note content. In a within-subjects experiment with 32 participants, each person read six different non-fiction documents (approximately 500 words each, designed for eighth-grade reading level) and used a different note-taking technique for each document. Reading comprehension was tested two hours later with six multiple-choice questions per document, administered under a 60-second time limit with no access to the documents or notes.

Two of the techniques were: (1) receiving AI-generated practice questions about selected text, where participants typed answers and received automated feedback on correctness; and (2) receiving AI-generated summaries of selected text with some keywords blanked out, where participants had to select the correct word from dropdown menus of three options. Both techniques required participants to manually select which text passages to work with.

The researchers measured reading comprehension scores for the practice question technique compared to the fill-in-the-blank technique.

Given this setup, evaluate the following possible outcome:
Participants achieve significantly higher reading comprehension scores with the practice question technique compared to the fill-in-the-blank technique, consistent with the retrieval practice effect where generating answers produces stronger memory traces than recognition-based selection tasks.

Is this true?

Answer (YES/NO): NO